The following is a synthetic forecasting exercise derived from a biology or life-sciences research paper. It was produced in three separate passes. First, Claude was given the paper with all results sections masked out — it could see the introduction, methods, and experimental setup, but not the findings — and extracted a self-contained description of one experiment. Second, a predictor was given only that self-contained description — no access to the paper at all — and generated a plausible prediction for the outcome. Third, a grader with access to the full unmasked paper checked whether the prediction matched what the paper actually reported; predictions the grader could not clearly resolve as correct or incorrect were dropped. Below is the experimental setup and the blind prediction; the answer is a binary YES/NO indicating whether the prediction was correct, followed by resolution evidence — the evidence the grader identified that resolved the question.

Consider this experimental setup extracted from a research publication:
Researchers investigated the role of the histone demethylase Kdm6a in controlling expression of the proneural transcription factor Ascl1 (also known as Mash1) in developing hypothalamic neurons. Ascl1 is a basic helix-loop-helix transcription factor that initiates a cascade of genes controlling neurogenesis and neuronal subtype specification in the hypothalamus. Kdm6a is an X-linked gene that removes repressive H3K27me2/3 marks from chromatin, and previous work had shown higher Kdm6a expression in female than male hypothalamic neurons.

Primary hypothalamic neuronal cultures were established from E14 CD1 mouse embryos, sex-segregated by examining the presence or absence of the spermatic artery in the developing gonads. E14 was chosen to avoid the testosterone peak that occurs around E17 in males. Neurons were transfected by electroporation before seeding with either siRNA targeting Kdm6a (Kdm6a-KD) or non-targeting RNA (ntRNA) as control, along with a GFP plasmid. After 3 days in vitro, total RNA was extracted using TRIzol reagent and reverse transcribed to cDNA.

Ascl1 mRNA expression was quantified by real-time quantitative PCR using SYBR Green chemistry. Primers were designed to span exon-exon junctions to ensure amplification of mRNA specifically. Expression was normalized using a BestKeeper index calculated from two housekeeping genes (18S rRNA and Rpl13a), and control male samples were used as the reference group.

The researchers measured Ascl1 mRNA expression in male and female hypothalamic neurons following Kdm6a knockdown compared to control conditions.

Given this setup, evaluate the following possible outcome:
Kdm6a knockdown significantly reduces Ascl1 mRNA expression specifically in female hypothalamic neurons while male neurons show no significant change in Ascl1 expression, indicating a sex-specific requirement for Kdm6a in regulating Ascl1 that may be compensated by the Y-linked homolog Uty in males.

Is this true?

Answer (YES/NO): NO